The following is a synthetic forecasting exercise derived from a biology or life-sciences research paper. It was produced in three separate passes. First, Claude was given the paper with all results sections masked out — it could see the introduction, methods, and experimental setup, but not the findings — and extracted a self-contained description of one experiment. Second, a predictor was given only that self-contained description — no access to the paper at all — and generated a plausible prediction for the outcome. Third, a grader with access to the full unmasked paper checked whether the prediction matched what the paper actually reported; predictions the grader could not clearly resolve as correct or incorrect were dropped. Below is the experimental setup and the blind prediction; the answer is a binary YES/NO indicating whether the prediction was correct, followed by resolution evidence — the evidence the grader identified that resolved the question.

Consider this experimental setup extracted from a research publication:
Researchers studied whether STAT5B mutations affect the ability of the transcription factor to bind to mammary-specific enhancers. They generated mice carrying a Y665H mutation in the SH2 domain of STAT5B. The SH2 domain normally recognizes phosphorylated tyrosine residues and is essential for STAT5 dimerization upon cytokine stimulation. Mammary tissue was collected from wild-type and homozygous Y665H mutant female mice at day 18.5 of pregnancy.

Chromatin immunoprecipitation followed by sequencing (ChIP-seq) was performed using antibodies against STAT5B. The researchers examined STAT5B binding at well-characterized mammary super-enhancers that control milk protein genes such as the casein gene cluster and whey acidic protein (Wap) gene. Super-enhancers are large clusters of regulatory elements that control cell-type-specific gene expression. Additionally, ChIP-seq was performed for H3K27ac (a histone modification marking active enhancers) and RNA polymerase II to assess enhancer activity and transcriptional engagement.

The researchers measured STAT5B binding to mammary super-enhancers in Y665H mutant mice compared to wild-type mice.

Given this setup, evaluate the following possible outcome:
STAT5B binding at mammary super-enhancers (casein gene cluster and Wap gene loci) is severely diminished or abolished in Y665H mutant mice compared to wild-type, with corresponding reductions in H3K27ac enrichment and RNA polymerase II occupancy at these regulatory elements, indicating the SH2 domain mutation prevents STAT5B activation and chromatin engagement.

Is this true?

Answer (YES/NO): YES